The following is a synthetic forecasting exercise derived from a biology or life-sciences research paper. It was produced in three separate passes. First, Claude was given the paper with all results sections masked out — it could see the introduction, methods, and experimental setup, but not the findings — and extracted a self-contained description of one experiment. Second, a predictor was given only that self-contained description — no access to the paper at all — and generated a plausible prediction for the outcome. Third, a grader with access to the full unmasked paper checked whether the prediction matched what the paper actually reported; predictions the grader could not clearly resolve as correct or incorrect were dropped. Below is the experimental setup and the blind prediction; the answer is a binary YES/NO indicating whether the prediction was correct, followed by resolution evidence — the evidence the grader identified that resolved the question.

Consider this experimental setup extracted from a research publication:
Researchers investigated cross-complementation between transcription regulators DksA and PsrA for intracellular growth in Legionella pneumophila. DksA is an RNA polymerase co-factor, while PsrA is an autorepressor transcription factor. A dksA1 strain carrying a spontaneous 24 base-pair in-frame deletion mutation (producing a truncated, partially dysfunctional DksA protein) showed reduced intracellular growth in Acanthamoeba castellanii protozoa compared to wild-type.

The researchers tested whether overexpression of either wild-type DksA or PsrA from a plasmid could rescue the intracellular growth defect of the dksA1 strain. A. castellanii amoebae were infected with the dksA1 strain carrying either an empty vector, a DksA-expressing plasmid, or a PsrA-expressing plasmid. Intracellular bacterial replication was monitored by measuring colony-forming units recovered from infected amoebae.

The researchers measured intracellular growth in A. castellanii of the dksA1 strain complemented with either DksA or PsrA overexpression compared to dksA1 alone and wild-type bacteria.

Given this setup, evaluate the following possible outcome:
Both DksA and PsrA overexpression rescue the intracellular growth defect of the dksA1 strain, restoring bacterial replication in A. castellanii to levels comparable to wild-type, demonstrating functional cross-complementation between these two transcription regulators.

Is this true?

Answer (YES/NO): NO